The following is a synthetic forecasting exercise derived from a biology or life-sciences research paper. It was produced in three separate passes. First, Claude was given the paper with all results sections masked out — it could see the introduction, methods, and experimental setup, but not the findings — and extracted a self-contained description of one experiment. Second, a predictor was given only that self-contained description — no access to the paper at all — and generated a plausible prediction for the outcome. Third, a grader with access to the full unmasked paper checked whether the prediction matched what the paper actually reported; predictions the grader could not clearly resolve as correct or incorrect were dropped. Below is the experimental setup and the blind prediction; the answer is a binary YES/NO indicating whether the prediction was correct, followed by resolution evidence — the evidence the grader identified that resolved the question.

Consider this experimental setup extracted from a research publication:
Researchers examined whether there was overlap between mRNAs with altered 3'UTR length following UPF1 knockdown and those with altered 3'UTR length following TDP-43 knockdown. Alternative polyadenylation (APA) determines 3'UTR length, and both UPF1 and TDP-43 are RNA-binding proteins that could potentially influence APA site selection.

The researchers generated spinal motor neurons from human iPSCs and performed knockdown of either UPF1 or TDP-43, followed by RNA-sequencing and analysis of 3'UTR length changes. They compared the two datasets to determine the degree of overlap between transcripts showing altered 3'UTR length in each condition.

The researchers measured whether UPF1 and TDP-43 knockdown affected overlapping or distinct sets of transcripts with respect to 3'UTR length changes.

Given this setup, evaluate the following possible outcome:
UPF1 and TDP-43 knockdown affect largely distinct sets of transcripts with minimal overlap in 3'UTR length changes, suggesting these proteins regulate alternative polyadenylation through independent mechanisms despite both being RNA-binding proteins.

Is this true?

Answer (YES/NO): NO